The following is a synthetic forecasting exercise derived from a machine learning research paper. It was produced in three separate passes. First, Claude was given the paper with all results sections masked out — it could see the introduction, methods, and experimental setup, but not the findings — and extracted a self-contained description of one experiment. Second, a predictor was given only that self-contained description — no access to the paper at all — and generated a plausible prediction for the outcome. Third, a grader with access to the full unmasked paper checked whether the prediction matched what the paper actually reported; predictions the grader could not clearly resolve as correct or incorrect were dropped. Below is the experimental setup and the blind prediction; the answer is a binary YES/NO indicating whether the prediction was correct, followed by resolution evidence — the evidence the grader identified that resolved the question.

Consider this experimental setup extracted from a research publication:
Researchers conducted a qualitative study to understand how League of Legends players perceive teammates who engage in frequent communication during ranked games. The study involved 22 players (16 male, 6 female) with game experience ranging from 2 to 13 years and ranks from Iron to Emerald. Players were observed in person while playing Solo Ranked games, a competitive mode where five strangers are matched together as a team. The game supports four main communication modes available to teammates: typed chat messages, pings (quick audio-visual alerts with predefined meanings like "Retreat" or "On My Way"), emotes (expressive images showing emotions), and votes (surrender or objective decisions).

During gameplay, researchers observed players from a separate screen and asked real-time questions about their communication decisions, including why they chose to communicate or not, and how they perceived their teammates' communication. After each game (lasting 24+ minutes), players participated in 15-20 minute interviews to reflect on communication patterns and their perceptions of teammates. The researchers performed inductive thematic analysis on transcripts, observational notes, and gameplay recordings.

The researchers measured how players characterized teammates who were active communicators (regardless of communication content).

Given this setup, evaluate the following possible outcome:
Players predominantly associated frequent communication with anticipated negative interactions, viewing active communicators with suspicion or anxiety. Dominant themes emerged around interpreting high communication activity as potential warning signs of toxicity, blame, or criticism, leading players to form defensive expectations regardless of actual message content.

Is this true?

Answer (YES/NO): YES